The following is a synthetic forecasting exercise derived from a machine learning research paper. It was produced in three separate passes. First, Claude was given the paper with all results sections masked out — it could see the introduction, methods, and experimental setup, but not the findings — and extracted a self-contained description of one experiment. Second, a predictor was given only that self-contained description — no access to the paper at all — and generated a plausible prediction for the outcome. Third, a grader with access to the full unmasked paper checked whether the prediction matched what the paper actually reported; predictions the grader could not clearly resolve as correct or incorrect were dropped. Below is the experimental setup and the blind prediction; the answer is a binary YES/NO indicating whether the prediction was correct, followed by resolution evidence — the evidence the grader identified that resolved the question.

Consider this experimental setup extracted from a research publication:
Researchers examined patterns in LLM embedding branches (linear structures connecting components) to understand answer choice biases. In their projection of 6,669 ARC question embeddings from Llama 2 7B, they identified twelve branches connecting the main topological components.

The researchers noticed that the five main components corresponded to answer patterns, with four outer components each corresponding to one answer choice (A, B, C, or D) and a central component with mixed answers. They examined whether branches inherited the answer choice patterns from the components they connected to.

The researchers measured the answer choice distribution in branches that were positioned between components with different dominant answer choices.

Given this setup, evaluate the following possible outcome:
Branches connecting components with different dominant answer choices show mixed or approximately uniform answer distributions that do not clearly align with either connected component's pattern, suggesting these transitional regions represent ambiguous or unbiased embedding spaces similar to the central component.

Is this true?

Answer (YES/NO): NO